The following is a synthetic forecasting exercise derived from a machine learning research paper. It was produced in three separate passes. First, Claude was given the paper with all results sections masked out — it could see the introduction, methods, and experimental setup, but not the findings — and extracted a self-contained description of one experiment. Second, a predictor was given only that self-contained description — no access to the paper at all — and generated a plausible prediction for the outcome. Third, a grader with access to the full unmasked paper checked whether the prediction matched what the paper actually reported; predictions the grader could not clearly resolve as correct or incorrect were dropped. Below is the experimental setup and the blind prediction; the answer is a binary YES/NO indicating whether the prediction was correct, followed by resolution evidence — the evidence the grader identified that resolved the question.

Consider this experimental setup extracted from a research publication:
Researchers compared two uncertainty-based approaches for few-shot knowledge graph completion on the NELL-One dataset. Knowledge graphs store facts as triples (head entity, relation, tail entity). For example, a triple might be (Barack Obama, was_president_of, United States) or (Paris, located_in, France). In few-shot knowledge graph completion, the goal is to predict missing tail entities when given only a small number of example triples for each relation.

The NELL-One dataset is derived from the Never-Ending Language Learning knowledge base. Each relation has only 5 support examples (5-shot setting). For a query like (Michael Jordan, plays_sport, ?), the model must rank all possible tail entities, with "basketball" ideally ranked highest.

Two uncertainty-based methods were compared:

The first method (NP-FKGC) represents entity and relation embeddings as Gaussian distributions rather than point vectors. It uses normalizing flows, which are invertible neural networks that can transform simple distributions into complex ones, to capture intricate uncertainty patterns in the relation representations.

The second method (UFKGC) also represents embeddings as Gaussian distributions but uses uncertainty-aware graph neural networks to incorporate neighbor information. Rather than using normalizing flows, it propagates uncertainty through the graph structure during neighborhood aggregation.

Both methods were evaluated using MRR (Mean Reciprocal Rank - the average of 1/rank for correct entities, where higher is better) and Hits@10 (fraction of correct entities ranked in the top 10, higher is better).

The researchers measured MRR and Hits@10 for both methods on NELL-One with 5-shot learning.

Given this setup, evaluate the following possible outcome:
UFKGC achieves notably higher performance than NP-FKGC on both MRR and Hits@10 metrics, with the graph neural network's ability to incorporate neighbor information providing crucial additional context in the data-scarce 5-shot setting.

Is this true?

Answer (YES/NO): NO